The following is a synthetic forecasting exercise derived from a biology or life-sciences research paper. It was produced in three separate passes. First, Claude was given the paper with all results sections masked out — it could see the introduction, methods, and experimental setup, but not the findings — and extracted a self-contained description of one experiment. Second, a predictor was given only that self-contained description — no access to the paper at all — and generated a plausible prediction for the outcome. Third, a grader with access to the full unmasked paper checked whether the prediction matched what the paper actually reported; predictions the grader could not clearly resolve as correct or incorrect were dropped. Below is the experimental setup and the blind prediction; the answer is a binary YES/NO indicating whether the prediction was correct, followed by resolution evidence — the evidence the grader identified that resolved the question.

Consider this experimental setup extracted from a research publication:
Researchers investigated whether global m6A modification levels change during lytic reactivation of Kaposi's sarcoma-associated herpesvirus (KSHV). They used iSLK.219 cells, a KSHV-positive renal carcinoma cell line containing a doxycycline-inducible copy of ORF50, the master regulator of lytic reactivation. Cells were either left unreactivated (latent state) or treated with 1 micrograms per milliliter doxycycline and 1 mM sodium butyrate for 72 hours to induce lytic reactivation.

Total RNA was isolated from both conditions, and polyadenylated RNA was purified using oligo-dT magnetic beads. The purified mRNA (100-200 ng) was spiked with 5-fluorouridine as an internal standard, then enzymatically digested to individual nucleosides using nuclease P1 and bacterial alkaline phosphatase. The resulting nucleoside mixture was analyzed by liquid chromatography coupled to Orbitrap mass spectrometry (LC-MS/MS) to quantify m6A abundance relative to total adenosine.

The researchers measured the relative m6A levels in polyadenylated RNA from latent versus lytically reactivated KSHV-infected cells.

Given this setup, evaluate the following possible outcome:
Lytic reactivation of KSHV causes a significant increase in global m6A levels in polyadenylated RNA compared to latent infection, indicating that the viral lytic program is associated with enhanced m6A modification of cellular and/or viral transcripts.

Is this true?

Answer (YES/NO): YES